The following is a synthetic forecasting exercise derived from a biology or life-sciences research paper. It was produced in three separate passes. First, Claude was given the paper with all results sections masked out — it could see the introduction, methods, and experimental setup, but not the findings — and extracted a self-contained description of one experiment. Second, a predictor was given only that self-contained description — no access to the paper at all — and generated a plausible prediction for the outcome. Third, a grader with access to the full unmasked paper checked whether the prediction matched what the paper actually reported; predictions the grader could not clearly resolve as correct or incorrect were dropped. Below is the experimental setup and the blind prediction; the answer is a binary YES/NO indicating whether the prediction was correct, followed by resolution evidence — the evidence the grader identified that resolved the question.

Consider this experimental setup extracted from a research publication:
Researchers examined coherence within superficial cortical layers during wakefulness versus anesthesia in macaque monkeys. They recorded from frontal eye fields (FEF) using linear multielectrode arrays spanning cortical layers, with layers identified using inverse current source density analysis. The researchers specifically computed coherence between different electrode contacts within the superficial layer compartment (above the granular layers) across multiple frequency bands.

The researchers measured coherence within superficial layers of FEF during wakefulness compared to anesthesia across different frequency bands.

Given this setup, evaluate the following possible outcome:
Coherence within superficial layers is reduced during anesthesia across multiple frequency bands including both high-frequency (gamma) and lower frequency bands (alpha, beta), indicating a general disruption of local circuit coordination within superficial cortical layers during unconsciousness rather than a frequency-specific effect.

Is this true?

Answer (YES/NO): YES